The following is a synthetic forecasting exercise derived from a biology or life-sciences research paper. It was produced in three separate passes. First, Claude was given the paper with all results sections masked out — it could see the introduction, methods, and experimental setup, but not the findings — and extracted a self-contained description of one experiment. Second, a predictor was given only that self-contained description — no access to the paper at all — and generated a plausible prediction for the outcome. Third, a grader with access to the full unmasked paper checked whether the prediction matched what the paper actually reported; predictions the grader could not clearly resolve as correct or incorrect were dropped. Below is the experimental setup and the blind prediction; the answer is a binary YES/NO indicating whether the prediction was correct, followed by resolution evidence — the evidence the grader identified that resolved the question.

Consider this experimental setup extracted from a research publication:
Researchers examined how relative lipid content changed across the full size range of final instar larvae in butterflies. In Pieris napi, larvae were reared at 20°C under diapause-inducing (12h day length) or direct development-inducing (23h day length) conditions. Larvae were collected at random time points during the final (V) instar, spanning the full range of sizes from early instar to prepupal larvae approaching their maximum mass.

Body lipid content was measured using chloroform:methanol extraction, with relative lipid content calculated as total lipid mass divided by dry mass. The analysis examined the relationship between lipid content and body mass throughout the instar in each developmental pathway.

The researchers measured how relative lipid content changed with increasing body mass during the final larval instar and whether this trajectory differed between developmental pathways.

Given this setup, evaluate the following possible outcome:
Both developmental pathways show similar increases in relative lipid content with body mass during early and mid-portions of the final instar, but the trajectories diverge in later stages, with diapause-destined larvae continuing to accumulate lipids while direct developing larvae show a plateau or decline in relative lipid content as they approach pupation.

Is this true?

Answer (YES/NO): NO